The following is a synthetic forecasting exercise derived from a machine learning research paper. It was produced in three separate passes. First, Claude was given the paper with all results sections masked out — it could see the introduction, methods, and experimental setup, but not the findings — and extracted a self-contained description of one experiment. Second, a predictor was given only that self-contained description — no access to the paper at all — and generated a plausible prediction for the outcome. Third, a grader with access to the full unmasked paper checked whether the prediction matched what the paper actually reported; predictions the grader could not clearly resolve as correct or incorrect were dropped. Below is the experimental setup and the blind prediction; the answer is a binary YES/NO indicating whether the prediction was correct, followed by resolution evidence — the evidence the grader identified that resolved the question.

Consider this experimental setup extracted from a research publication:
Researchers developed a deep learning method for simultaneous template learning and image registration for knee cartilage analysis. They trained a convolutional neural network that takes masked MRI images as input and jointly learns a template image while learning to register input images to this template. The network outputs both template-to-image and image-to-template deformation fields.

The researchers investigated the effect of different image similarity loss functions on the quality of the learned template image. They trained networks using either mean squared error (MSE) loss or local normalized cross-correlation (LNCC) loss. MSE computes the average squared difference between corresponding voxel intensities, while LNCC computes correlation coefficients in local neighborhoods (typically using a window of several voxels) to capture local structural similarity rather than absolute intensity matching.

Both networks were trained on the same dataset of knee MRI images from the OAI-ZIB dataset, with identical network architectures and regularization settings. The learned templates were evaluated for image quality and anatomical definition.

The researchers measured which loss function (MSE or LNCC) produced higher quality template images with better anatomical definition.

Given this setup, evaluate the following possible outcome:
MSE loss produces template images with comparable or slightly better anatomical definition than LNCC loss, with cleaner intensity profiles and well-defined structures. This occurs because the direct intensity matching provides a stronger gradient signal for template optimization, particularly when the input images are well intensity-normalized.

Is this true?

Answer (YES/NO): NO